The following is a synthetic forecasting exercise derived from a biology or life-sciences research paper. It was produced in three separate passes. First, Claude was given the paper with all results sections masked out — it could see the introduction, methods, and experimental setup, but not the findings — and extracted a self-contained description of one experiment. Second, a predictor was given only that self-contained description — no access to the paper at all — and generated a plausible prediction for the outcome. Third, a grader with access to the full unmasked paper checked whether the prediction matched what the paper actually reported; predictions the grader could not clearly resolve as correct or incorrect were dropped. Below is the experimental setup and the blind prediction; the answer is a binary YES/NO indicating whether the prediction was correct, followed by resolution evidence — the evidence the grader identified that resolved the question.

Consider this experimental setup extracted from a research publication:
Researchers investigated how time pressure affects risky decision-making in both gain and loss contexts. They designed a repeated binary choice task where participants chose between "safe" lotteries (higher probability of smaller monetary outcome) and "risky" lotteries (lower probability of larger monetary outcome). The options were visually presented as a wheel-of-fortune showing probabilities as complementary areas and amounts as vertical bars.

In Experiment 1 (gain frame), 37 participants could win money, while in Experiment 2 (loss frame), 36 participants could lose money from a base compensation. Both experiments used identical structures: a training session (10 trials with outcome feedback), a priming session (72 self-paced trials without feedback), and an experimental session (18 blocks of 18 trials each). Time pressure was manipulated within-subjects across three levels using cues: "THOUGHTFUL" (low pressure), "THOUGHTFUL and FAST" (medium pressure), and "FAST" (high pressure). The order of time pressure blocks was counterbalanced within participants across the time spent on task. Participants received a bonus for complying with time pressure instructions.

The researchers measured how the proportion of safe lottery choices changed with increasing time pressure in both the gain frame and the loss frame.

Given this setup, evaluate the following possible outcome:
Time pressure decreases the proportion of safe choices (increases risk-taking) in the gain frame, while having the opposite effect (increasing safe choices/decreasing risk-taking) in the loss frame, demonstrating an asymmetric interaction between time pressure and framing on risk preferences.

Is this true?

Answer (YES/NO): NO